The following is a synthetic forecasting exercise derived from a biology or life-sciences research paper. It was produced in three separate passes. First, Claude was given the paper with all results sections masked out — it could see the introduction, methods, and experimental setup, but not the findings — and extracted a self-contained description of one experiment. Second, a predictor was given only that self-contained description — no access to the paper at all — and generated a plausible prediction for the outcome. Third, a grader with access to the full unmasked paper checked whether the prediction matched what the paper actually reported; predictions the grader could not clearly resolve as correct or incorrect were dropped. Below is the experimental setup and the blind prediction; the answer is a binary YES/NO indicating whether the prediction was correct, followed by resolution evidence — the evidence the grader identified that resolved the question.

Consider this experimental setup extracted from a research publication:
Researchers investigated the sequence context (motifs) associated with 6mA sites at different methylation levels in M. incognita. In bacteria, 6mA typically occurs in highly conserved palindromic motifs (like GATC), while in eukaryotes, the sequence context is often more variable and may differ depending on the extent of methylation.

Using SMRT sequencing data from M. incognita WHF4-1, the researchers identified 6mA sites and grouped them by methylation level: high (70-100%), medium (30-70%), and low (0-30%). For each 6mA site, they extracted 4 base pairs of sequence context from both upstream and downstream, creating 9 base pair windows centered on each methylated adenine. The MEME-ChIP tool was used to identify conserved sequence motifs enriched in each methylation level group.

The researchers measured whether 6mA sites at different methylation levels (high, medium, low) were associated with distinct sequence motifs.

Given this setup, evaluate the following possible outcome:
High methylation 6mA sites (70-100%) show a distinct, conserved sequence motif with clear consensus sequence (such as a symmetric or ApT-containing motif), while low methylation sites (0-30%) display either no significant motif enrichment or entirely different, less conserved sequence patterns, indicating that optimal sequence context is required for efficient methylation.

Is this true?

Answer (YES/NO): YES